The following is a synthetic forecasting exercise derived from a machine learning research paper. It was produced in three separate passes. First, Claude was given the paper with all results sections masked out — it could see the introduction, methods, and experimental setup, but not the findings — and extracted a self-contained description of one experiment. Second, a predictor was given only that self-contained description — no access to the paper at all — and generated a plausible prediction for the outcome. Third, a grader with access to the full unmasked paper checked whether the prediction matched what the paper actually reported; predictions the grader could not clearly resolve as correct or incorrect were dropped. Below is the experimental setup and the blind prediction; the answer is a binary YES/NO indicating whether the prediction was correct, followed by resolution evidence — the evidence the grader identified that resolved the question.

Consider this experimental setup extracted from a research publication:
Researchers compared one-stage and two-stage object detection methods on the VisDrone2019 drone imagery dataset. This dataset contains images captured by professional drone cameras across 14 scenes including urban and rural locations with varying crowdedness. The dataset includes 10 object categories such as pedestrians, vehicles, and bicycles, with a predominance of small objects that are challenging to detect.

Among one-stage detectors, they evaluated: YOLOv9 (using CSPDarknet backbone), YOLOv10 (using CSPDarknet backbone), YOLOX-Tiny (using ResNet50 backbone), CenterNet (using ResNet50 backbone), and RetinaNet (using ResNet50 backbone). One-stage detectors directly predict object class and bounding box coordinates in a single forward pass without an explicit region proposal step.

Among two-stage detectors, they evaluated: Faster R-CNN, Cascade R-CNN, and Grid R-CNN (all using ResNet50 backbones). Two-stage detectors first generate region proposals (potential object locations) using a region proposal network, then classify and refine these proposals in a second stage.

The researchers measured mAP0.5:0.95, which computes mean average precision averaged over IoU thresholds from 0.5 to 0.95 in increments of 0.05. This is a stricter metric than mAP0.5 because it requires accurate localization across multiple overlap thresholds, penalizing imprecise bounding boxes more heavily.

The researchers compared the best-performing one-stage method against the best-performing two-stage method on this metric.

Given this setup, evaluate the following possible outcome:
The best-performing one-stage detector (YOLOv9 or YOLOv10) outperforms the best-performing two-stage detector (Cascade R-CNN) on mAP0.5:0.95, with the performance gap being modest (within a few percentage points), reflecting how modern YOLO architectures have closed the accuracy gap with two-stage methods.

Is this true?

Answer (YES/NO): NO